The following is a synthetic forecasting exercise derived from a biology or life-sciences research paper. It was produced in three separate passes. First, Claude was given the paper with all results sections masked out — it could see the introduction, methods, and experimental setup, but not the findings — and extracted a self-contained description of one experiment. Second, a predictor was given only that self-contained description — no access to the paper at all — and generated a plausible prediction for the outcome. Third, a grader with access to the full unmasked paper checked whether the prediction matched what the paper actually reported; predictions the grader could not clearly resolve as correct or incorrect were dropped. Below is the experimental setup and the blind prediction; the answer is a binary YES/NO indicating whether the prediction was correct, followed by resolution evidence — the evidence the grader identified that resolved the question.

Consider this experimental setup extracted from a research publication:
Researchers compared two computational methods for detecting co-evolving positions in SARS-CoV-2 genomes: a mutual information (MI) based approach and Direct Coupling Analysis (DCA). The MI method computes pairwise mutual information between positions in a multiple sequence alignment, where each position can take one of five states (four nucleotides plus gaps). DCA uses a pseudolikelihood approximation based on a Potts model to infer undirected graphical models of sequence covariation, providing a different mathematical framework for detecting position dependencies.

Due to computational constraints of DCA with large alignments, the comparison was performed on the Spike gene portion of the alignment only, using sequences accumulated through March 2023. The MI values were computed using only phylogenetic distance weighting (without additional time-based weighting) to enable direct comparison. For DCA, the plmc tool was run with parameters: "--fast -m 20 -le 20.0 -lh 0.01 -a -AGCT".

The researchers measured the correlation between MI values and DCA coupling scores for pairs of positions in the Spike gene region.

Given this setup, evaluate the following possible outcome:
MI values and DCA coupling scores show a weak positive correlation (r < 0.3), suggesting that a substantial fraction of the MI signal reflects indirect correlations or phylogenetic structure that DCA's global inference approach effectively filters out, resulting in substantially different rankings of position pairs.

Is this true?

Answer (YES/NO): NO